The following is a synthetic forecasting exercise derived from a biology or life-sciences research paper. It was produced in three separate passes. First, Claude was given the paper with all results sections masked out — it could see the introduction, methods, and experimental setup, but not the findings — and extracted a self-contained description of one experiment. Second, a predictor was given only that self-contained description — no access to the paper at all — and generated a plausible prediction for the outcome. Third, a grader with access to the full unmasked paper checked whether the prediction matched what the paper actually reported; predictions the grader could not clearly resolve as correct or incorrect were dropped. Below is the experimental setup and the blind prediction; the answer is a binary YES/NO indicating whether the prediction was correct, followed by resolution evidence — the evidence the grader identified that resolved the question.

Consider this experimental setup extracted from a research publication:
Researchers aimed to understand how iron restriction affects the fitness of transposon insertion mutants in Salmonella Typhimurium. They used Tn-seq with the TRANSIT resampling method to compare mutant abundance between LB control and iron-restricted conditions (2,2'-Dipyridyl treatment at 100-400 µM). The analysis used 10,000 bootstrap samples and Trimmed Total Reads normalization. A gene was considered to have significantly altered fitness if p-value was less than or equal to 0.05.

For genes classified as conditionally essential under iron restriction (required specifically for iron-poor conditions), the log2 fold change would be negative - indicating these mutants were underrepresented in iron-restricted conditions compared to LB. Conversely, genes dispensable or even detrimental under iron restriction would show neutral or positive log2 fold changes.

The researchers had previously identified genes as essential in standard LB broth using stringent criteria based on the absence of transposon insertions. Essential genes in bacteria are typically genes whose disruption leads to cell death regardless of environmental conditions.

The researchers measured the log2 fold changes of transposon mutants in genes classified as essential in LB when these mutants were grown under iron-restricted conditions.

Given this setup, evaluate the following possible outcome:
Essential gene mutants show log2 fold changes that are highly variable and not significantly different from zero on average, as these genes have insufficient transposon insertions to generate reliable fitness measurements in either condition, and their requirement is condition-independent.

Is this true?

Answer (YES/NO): NO